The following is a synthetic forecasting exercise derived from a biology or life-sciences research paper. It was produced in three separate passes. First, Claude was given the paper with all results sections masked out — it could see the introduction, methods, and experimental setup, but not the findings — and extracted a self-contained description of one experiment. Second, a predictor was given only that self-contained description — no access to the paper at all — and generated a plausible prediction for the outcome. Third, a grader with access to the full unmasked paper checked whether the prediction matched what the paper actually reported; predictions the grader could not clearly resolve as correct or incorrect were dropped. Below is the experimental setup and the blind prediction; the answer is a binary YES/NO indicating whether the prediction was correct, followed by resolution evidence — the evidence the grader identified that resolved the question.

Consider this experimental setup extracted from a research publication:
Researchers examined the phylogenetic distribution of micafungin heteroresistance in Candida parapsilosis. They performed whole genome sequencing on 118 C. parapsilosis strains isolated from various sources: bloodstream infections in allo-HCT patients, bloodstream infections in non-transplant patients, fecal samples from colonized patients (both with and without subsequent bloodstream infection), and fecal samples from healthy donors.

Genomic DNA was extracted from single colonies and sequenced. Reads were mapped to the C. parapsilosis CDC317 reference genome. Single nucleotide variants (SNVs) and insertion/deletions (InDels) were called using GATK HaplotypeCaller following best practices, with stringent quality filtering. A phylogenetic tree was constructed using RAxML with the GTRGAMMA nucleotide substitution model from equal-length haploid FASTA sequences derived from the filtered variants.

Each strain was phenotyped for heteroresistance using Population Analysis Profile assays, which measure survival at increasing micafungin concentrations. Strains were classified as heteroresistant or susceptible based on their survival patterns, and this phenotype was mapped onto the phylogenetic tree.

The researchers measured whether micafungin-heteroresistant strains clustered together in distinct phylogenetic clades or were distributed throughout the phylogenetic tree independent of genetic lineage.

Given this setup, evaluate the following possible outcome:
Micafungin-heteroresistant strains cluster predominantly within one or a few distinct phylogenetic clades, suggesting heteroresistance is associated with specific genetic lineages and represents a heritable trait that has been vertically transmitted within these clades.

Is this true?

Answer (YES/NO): YES